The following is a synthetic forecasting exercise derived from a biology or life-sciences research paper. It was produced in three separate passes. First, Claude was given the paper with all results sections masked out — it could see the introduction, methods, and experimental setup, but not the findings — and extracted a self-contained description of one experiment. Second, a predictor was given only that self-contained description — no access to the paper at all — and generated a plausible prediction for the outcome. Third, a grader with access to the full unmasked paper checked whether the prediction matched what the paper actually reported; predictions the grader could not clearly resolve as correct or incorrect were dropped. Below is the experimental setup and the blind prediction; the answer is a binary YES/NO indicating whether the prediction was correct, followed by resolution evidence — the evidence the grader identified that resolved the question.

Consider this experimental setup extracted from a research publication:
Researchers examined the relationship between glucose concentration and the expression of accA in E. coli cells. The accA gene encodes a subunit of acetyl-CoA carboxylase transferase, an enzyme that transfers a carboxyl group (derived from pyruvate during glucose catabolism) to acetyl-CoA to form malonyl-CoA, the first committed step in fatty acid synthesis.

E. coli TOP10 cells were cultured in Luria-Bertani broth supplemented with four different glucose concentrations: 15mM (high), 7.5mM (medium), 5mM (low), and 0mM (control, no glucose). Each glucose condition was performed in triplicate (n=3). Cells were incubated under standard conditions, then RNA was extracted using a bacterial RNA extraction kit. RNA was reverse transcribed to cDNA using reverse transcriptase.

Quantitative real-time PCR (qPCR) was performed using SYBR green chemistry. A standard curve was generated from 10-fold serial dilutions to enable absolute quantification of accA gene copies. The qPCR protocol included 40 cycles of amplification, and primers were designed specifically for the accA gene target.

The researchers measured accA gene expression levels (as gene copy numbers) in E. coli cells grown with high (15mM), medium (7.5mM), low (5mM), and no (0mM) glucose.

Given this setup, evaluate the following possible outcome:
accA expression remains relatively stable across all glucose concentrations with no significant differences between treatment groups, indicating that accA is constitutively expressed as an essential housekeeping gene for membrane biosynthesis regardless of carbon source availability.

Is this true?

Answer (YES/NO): NO